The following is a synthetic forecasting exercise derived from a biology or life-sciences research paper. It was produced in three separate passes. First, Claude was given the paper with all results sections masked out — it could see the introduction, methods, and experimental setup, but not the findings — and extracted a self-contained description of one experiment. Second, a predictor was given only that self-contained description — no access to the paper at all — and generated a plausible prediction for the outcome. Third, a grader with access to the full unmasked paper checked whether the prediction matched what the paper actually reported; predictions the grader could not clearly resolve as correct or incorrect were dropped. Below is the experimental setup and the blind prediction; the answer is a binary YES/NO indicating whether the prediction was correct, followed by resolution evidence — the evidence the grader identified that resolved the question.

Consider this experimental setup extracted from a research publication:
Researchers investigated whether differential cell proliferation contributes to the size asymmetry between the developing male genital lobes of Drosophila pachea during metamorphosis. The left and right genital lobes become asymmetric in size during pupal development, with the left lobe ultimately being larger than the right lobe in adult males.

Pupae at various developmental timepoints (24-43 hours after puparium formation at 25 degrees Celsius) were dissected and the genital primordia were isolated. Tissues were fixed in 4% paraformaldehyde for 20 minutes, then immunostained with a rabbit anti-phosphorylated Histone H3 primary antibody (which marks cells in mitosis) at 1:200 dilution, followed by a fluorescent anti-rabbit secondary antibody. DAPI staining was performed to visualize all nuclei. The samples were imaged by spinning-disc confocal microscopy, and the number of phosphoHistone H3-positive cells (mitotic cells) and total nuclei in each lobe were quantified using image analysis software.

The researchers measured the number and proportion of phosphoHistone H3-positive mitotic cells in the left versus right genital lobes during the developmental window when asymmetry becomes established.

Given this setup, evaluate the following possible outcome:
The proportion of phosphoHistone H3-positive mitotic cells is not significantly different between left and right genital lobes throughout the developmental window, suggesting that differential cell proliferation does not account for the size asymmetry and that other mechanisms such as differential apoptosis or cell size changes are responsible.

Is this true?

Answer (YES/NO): NO